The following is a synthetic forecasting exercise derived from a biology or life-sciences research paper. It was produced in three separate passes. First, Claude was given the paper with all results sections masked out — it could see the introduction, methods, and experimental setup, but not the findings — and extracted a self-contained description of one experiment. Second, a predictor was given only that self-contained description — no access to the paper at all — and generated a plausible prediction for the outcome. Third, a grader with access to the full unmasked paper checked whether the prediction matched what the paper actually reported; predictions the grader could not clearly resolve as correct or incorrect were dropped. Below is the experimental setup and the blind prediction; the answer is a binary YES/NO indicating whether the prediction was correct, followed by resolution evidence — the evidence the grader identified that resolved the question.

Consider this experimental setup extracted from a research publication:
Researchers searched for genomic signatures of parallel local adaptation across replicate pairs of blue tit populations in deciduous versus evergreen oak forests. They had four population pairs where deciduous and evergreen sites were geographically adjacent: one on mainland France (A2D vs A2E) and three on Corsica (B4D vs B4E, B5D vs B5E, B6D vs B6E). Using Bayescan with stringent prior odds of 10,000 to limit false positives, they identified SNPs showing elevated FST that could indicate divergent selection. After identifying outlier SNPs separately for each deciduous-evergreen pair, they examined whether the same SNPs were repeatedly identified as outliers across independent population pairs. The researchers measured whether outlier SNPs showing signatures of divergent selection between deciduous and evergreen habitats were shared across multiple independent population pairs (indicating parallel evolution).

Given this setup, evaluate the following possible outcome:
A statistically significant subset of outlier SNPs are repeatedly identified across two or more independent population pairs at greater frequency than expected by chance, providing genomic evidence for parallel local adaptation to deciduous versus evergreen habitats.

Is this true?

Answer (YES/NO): NO